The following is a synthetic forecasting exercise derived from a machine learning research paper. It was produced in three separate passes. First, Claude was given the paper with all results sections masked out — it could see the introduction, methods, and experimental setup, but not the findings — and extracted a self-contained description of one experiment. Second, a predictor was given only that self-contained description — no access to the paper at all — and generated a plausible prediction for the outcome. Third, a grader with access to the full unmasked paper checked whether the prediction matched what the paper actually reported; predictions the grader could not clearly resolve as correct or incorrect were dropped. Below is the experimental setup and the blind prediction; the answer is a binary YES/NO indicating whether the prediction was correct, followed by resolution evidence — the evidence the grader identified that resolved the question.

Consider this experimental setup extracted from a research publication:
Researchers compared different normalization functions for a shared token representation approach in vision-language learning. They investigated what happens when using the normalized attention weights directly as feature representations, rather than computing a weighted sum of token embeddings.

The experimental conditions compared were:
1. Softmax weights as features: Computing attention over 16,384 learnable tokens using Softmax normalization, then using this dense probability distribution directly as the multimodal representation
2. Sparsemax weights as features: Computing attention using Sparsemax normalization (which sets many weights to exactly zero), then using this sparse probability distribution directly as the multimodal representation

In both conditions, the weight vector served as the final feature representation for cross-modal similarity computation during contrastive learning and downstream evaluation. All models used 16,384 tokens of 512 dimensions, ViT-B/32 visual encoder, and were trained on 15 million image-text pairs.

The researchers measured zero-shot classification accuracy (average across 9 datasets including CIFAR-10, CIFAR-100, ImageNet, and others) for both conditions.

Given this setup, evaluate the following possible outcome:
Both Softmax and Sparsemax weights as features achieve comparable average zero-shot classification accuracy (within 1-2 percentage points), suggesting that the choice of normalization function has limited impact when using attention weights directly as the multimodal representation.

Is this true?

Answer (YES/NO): NO